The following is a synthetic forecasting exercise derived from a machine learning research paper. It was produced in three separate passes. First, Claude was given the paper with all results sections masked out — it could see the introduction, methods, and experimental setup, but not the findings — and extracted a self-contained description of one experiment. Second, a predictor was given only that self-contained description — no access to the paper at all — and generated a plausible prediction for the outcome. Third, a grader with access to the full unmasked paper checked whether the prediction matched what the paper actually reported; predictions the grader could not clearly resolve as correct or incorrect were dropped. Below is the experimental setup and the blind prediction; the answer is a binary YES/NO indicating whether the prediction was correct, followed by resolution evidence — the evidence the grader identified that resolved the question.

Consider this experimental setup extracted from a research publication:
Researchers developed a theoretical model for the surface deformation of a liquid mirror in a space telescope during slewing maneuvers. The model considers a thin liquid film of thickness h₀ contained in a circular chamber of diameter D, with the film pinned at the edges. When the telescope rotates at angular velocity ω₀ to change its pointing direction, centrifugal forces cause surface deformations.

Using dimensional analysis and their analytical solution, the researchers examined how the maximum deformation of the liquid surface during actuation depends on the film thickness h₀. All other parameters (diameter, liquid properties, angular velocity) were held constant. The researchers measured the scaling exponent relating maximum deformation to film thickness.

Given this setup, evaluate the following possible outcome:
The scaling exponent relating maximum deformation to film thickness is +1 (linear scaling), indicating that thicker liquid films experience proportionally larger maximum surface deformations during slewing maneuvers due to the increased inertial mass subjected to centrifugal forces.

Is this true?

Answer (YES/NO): NO